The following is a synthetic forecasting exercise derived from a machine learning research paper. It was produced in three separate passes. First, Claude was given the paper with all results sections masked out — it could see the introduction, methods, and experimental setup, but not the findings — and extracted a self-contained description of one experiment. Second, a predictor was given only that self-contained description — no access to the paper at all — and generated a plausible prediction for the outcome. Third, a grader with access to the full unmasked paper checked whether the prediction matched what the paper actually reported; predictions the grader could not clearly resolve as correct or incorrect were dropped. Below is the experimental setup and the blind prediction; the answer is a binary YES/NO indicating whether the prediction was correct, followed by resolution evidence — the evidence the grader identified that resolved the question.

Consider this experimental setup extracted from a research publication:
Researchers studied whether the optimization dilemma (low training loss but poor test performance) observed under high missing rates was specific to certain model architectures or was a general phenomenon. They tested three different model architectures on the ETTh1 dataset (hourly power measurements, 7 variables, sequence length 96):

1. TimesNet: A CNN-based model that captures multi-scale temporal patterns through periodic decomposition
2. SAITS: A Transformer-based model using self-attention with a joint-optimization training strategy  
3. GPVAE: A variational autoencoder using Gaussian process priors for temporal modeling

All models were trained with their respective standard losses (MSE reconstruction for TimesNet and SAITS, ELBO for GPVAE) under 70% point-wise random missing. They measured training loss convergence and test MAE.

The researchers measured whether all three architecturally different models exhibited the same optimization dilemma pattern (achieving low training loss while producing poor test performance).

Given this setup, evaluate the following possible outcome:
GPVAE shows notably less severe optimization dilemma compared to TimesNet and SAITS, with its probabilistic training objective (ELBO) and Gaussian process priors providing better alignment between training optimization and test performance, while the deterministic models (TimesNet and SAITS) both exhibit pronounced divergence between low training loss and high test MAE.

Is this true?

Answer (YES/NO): NO